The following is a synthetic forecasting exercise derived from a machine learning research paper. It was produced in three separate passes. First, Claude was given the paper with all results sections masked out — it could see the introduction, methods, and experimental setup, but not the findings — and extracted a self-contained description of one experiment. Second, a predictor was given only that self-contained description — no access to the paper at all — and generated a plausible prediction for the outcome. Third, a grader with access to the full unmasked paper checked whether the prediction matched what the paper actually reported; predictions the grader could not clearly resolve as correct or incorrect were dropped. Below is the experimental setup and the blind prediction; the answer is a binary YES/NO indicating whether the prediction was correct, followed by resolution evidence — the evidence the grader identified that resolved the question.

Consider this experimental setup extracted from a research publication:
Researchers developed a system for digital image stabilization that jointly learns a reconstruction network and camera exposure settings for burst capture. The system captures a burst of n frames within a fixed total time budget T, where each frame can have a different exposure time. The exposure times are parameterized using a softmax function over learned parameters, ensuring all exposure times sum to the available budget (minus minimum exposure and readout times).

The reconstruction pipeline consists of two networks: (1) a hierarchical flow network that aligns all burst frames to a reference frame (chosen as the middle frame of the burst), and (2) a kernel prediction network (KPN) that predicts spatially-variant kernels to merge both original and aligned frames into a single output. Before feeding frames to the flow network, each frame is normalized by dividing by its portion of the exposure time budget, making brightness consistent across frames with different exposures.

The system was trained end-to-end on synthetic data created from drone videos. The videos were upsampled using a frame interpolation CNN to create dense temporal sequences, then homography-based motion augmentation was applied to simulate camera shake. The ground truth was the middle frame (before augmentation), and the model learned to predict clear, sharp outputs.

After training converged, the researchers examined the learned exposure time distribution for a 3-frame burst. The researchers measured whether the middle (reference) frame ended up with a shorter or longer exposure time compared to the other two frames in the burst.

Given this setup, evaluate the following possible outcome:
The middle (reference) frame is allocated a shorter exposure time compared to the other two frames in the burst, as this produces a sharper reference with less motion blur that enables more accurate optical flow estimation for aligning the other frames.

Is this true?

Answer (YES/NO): YES